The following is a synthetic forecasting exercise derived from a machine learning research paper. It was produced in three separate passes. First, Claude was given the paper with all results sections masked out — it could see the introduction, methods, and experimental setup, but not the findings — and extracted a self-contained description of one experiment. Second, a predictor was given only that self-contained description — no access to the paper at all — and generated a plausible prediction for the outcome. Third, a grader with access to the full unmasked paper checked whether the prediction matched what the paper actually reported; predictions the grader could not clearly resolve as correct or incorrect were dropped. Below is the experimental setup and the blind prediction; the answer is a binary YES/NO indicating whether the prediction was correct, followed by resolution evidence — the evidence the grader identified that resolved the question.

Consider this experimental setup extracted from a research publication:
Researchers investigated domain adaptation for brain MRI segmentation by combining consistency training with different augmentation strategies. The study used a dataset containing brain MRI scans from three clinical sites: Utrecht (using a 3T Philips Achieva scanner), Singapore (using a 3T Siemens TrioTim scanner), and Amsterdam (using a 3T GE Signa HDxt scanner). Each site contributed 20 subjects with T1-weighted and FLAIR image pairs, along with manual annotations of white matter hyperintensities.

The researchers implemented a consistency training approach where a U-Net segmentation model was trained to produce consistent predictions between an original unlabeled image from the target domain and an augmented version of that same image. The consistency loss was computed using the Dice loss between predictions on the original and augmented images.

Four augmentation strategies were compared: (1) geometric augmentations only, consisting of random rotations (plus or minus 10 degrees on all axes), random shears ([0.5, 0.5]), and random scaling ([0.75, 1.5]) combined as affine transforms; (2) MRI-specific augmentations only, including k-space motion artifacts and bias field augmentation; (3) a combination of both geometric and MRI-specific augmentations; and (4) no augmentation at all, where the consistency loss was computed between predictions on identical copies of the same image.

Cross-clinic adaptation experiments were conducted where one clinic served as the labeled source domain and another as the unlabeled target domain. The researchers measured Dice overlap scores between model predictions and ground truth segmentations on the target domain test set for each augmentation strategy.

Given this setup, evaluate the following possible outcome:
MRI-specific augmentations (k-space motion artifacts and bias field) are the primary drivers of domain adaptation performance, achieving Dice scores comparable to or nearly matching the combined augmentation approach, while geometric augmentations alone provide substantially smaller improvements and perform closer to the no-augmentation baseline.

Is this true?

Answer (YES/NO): NO